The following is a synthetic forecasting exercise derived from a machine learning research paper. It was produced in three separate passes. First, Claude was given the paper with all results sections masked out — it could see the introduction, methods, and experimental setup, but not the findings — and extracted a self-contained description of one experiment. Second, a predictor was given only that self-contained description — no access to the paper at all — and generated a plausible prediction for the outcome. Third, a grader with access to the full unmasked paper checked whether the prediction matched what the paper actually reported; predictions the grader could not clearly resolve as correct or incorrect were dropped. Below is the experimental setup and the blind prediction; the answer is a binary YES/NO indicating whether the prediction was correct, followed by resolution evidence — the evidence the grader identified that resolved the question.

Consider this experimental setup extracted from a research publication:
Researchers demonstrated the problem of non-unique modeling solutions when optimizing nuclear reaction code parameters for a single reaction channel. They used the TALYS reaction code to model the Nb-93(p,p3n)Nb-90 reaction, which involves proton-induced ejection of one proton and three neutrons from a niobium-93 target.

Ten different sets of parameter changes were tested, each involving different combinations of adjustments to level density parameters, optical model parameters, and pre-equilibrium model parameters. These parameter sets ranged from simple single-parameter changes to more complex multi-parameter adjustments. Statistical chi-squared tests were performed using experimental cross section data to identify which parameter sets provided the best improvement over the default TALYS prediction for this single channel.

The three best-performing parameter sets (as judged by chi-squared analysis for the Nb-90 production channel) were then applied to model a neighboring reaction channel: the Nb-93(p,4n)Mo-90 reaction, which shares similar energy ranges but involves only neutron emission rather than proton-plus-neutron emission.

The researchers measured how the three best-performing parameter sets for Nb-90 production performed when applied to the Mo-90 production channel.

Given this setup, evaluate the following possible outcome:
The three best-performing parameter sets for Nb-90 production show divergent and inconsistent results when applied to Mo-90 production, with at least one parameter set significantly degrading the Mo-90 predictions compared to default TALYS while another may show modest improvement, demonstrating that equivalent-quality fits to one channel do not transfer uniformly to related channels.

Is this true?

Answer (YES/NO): NO